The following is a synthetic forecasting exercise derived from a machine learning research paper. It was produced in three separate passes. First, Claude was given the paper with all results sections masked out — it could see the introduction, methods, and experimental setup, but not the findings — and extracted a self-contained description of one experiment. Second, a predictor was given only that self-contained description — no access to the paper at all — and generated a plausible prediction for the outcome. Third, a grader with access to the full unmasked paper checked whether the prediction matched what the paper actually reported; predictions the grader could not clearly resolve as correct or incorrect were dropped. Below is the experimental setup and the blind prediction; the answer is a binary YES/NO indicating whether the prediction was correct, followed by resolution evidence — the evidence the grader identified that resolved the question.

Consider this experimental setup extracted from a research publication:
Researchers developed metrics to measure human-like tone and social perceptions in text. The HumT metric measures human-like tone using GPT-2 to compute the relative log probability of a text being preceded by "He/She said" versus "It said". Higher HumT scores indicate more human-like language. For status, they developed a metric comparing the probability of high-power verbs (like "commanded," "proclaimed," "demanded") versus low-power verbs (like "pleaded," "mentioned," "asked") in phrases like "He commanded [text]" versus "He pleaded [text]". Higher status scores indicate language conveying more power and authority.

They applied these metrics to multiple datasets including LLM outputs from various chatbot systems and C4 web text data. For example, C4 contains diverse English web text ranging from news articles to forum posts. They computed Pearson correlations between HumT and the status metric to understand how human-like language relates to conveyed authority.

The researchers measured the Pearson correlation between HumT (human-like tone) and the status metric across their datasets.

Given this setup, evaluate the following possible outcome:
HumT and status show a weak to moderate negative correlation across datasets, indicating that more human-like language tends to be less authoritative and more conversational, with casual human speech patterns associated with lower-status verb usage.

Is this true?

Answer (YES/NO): NO